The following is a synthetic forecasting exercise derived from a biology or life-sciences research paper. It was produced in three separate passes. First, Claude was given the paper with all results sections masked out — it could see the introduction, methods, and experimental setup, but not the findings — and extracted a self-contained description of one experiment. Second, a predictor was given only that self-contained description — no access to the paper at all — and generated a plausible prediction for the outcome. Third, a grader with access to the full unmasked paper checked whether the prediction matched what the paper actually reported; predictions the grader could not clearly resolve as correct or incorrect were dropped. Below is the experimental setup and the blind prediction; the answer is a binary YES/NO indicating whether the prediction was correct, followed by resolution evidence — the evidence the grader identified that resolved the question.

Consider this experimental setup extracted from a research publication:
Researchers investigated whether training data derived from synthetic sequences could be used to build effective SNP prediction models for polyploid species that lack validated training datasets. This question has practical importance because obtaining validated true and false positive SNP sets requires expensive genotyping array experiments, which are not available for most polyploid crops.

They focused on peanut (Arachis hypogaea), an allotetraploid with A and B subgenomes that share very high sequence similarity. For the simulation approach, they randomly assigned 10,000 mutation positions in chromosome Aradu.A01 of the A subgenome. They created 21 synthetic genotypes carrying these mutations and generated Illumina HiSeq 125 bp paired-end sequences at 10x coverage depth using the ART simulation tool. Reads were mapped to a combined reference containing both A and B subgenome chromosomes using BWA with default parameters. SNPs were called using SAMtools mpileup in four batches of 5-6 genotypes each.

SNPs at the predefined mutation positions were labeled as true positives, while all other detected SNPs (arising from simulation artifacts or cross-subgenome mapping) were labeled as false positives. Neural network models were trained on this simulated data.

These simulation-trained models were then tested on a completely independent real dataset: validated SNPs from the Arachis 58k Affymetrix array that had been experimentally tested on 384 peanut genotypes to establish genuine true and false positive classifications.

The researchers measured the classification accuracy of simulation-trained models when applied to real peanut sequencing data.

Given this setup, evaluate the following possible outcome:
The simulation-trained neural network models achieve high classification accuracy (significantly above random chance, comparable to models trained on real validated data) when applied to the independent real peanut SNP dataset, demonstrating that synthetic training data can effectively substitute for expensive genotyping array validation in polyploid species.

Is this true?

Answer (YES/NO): YES